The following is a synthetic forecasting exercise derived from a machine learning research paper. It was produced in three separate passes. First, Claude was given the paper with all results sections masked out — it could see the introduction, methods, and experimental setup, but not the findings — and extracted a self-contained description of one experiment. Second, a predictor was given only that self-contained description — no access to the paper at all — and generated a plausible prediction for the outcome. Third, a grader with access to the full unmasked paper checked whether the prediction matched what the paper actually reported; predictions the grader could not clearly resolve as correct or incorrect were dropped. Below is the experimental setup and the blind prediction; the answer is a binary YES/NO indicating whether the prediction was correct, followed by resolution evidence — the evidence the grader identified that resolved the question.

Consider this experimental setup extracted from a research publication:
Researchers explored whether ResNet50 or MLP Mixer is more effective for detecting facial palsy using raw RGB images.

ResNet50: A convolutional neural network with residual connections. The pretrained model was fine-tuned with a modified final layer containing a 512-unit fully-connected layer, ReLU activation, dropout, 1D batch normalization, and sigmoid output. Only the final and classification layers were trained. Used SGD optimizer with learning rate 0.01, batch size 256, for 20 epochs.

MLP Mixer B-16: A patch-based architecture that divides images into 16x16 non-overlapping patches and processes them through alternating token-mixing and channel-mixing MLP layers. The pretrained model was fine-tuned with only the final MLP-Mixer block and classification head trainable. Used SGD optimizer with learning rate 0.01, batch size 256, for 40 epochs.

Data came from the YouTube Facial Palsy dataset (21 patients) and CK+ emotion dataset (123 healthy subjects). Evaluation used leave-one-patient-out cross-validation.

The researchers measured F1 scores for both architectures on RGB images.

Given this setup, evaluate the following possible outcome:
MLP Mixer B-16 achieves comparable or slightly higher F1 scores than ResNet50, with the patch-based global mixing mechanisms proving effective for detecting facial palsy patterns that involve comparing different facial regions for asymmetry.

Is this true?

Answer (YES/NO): YES